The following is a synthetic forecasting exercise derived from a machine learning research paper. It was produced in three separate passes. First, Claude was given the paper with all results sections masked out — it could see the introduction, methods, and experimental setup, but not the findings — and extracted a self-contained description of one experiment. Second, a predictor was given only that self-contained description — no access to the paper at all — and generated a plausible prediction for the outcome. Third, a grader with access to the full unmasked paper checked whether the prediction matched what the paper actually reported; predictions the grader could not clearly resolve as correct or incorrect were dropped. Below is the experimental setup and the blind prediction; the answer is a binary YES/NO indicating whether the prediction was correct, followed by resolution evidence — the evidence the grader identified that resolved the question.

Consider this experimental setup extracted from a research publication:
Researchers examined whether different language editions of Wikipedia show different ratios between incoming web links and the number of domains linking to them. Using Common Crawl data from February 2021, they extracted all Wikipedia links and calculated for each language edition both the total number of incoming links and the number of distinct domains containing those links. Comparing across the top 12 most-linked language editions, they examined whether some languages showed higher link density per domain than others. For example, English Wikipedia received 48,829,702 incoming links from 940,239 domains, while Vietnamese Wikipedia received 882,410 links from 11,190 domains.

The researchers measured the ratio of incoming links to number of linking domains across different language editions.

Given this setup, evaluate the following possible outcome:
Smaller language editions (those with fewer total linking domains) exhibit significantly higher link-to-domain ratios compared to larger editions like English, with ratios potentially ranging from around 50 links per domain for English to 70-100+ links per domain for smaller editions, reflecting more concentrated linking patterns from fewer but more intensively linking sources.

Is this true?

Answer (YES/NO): NO